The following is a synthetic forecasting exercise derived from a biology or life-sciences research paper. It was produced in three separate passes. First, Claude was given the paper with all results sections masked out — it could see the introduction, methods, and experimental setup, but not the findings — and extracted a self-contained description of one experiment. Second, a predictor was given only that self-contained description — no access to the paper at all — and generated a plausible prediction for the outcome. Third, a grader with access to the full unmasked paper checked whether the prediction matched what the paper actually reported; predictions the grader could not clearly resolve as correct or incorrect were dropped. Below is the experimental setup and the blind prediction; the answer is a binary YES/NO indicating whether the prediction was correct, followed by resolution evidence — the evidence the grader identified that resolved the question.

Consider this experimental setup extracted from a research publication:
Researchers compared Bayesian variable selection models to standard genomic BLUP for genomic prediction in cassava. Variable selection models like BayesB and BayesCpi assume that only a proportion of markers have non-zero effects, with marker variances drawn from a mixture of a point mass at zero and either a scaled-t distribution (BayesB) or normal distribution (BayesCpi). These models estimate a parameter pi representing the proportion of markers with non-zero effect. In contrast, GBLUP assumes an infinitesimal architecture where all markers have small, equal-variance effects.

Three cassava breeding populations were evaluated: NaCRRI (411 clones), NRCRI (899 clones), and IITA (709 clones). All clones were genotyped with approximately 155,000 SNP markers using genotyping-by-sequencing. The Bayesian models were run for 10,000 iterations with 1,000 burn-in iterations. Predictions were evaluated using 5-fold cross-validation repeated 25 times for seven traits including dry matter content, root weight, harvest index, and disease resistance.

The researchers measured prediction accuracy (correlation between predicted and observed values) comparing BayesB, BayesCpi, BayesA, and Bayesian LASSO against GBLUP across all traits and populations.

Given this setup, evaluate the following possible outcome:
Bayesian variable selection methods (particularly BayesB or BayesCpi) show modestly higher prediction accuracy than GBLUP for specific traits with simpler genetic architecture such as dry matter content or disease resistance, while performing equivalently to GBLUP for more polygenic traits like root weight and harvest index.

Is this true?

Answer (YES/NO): NO